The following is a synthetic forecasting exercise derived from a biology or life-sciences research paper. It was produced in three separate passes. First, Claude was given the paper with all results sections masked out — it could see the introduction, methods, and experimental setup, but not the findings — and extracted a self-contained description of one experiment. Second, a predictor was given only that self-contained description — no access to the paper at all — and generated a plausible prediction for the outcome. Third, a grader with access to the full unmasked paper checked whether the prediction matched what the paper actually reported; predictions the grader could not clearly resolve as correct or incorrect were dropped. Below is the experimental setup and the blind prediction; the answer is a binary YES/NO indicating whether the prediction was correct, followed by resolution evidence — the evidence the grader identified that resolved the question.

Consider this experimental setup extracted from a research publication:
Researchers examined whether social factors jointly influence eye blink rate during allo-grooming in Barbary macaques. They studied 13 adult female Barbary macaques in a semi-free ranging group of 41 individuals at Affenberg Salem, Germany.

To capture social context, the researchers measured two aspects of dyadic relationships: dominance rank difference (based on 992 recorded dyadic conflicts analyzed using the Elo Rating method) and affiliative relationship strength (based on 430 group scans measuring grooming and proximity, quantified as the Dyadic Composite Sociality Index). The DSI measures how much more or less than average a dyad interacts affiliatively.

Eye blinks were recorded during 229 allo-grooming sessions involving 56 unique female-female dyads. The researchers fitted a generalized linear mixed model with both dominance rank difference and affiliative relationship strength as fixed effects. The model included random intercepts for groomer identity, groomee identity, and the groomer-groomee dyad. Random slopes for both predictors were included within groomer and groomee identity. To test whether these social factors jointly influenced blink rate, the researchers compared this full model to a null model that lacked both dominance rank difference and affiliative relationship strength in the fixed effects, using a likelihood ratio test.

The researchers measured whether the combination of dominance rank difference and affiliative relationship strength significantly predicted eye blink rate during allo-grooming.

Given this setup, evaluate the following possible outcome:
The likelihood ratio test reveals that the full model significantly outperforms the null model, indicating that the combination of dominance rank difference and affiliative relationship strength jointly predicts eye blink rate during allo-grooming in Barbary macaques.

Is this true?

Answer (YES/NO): NO